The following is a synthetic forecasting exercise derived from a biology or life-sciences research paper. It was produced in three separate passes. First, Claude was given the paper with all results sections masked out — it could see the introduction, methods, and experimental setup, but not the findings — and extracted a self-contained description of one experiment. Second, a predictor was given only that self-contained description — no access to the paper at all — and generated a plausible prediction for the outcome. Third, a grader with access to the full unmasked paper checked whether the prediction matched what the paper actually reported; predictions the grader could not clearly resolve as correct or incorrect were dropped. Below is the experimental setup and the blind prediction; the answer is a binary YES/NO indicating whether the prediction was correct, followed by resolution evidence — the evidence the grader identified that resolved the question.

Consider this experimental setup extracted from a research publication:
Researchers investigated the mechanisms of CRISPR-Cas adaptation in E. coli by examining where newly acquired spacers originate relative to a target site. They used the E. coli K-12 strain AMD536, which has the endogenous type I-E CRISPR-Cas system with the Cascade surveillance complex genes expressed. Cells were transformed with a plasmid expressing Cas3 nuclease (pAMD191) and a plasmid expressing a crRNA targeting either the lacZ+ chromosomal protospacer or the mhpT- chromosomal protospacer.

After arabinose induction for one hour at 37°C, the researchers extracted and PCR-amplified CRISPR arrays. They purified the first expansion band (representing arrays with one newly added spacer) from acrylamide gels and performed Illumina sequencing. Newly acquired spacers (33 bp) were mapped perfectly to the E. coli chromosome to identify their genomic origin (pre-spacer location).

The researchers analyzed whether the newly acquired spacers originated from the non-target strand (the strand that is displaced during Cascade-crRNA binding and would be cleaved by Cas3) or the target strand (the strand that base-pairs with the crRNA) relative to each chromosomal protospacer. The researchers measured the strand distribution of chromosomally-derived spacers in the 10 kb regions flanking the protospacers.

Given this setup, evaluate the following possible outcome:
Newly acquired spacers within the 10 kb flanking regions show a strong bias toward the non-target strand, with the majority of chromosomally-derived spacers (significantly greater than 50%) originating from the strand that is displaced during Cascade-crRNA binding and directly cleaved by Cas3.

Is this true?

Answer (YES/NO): YES